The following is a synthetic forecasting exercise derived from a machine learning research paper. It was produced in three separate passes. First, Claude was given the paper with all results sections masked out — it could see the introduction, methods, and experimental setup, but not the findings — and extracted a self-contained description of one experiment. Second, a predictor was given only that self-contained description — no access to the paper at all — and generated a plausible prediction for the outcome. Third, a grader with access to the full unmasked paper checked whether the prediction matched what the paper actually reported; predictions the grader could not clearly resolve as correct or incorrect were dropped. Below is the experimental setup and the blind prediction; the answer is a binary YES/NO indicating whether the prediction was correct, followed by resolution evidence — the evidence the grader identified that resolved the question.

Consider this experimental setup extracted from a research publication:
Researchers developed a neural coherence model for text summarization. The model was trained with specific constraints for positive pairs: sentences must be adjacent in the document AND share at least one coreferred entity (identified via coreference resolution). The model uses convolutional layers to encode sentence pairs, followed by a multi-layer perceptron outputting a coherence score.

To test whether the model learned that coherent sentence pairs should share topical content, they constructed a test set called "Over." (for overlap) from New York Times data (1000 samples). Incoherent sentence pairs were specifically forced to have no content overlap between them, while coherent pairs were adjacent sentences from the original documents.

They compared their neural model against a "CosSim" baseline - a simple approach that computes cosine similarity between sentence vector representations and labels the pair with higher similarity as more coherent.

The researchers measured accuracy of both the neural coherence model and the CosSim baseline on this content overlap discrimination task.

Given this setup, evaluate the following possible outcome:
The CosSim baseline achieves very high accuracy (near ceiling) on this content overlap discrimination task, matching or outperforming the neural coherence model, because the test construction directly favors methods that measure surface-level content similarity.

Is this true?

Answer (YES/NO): NO